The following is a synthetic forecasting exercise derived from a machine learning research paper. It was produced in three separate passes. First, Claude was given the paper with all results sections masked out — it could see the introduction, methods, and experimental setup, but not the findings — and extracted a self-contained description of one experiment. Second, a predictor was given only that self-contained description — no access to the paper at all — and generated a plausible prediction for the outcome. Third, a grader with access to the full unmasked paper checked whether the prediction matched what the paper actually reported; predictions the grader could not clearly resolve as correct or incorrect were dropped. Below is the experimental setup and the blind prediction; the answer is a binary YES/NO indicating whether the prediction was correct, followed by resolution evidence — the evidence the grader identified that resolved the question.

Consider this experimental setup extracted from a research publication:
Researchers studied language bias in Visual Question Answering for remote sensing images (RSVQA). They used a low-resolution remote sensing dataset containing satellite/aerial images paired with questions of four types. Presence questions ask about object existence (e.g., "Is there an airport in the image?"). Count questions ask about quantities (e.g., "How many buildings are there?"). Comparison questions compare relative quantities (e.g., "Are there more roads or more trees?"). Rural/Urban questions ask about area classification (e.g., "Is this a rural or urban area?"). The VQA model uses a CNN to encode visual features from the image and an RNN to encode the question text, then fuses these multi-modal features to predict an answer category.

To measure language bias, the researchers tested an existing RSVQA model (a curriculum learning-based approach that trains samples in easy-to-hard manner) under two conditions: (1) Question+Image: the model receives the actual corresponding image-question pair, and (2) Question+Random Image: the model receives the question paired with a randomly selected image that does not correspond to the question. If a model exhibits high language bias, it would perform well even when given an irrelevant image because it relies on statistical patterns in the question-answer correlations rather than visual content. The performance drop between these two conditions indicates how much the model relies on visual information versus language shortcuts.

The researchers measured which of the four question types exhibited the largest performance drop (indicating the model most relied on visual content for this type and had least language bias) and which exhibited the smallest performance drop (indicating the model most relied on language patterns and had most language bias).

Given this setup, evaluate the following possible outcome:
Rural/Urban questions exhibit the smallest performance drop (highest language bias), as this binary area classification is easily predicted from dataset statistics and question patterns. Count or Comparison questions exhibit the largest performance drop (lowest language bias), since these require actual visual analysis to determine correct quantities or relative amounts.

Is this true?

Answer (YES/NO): NO